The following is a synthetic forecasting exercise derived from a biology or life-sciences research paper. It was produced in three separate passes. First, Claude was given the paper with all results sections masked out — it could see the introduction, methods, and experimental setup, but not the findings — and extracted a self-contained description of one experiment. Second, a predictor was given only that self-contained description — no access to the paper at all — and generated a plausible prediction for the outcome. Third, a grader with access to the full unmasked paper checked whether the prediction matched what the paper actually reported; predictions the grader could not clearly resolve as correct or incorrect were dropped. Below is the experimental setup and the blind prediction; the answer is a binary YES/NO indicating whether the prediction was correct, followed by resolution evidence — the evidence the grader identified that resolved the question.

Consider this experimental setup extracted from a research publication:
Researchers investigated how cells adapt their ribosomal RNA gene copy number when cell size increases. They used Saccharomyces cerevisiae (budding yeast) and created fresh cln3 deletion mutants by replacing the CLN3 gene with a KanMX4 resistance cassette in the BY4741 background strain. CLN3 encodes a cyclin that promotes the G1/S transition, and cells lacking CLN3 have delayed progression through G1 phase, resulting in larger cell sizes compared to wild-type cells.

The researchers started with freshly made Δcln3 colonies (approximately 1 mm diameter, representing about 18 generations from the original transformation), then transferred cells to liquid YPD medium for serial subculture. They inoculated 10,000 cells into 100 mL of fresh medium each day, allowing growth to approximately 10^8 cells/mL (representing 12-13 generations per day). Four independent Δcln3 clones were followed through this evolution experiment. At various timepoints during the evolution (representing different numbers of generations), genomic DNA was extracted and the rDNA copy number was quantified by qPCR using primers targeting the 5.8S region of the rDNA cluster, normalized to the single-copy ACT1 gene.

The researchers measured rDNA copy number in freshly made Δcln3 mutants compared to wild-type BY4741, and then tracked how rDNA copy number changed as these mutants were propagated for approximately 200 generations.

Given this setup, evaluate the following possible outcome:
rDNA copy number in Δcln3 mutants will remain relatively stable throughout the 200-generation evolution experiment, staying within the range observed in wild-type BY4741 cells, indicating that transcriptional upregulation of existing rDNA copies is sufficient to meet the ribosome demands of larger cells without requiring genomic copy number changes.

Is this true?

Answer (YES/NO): NO